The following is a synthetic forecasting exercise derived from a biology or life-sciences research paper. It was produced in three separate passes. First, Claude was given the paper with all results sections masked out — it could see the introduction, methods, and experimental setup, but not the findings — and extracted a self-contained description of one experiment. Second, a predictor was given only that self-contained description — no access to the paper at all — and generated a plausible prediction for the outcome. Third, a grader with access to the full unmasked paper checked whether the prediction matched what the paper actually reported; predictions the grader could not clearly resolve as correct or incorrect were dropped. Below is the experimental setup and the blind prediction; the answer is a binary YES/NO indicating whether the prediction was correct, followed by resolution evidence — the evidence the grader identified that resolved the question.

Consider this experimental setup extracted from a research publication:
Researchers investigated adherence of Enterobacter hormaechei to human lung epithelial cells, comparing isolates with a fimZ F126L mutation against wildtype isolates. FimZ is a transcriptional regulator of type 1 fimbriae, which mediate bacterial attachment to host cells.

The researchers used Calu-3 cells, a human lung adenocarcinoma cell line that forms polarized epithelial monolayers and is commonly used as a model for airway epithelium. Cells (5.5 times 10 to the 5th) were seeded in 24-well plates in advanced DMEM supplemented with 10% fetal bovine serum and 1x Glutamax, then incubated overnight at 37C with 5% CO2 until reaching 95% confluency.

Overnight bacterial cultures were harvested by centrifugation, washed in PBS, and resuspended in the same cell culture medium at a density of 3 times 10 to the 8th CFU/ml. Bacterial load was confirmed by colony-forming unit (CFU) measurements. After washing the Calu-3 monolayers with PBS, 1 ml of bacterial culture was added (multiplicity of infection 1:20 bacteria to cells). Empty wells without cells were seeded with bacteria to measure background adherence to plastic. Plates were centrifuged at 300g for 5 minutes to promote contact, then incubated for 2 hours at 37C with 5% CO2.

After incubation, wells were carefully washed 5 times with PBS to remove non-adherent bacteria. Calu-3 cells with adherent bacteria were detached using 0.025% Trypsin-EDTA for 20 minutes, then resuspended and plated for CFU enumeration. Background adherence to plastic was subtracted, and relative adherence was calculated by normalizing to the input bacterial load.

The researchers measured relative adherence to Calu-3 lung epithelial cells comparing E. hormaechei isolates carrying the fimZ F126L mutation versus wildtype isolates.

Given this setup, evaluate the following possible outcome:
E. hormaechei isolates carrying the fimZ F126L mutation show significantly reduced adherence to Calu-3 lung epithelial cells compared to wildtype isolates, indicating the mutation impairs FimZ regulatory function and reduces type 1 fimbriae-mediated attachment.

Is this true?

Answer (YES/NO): NO